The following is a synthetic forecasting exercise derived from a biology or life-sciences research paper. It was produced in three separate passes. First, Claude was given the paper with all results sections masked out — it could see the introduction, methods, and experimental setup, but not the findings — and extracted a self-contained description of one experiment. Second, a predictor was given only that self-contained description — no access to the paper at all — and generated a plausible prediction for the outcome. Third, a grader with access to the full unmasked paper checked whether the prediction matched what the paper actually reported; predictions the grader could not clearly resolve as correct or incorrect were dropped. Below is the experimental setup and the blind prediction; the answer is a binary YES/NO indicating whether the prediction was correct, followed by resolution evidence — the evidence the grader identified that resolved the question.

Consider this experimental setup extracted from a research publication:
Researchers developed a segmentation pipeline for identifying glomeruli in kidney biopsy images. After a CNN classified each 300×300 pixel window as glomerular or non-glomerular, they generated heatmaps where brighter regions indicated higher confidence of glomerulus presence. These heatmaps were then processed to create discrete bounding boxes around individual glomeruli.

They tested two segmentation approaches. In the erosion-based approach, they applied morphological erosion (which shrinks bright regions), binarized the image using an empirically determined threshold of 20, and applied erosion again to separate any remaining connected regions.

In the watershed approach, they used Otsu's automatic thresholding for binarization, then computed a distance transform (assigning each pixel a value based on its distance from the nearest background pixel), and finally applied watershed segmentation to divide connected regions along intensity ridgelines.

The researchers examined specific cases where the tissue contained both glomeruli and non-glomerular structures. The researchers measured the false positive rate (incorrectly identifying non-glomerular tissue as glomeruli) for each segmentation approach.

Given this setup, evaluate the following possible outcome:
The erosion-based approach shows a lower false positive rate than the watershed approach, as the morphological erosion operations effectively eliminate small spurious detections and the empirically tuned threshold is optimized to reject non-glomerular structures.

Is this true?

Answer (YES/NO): YES